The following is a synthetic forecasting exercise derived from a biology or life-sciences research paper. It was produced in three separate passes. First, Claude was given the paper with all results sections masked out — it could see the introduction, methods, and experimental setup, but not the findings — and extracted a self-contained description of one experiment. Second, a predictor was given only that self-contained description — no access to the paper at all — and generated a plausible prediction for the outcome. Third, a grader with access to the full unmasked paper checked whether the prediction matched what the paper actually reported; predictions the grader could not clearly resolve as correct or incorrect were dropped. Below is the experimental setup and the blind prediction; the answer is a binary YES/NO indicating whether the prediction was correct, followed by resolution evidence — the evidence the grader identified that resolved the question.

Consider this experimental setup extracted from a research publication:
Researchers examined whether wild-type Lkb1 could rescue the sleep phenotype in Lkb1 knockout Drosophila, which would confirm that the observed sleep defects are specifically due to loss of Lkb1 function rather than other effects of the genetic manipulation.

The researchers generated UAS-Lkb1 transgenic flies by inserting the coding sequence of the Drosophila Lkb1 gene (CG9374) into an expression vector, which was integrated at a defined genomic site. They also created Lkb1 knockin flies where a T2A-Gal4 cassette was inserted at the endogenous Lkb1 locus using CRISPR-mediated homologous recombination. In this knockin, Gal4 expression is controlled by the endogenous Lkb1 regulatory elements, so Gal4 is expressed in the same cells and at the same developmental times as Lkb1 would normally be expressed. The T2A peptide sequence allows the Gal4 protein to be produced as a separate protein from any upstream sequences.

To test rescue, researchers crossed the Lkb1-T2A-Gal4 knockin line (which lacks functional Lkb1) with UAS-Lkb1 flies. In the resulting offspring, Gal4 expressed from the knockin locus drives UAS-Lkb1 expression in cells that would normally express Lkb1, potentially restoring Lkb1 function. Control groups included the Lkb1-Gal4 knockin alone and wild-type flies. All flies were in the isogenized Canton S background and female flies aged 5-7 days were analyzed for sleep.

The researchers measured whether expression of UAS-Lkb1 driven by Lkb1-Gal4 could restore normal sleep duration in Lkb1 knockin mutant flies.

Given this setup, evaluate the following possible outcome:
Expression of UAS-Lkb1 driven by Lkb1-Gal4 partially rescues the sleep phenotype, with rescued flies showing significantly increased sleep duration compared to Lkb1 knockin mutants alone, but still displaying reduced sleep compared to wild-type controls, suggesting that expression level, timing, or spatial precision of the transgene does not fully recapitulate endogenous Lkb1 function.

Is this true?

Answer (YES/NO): NO